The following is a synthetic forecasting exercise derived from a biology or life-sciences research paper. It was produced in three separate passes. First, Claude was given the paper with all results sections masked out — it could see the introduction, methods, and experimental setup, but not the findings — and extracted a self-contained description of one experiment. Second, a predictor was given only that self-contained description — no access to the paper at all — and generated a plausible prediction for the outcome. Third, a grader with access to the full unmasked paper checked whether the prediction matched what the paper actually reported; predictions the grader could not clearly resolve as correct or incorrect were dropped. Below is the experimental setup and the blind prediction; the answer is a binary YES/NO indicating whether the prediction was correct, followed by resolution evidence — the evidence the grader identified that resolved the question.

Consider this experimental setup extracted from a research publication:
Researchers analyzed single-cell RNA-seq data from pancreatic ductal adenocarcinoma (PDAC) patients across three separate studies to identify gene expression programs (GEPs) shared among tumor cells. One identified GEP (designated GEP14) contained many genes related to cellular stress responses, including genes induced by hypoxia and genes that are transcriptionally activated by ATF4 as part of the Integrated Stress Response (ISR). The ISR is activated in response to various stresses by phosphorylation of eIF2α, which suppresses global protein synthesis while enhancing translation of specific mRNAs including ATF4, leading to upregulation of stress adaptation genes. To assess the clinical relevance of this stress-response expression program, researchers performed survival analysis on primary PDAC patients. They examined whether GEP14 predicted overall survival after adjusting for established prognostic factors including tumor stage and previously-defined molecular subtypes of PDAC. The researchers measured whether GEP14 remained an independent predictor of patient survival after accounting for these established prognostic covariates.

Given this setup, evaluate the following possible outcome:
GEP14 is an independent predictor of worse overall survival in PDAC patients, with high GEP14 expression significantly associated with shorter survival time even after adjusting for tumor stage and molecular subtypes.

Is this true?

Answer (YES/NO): YES